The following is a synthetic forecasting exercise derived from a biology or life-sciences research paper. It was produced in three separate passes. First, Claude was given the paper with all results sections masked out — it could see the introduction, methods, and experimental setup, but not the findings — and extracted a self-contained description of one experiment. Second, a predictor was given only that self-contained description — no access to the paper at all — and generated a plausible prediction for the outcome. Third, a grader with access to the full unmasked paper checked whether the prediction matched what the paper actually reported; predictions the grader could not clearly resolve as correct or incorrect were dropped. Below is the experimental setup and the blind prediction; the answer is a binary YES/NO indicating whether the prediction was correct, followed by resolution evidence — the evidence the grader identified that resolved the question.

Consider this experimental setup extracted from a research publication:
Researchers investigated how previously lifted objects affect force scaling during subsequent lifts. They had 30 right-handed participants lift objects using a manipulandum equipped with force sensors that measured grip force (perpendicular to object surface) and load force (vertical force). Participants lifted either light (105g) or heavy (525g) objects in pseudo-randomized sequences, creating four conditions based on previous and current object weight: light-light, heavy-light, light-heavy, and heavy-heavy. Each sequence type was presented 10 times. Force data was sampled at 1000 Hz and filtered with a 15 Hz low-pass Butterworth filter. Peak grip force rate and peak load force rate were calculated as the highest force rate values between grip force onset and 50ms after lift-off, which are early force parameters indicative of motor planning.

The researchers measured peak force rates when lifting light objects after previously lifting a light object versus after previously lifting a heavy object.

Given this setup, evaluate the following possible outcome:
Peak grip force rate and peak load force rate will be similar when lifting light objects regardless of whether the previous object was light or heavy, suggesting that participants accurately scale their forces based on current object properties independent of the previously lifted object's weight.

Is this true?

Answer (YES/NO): NO